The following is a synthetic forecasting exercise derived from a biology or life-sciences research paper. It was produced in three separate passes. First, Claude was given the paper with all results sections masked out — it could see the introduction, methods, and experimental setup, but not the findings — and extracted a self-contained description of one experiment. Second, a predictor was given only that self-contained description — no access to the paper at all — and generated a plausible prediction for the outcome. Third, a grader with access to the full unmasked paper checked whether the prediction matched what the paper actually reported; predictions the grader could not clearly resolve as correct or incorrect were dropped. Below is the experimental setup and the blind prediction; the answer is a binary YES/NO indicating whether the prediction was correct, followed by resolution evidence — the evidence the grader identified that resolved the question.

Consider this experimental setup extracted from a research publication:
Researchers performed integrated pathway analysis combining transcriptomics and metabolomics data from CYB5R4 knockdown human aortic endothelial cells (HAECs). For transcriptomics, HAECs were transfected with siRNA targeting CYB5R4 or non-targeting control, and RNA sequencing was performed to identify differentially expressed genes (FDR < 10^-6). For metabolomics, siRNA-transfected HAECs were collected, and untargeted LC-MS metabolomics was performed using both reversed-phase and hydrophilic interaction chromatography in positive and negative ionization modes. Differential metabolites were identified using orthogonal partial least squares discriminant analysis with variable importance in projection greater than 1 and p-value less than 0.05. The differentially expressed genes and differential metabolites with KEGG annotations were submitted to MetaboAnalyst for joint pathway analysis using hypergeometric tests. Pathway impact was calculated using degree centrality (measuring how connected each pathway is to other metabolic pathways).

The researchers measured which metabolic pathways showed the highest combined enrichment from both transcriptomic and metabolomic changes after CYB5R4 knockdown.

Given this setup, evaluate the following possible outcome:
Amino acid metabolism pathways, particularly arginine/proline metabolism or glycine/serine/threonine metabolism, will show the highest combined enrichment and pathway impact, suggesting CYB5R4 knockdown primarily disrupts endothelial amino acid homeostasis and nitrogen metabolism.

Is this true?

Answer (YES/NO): NO